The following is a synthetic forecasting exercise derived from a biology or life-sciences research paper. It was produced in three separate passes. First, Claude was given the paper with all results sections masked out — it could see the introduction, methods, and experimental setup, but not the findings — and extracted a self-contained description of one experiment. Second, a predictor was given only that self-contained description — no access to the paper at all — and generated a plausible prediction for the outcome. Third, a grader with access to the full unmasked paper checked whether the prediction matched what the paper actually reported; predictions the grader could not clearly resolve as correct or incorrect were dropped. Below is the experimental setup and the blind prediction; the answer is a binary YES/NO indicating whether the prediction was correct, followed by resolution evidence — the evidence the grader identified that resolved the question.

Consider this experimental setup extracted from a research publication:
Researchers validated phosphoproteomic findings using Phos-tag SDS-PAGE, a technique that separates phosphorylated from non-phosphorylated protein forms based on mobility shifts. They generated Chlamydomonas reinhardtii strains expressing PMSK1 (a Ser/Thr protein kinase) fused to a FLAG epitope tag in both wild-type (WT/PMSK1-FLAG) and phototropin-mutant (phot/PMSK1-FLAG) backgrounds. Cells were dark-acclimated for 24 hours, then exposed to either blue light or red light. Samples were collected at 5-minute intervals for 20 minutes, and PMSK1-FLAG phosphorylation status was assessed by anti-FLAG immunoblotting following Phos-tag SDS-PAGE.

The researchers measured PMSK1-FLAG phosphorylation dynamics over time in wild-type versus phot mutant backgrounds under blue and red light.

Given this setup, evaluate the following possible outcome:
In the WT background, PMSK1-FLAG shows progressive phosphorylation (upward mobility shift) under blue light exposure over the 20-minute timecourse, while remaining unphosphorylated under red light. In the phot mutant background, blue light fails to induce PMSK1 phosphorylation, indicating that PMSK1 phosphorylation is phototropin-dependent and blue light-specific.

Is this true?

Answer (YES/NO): NO